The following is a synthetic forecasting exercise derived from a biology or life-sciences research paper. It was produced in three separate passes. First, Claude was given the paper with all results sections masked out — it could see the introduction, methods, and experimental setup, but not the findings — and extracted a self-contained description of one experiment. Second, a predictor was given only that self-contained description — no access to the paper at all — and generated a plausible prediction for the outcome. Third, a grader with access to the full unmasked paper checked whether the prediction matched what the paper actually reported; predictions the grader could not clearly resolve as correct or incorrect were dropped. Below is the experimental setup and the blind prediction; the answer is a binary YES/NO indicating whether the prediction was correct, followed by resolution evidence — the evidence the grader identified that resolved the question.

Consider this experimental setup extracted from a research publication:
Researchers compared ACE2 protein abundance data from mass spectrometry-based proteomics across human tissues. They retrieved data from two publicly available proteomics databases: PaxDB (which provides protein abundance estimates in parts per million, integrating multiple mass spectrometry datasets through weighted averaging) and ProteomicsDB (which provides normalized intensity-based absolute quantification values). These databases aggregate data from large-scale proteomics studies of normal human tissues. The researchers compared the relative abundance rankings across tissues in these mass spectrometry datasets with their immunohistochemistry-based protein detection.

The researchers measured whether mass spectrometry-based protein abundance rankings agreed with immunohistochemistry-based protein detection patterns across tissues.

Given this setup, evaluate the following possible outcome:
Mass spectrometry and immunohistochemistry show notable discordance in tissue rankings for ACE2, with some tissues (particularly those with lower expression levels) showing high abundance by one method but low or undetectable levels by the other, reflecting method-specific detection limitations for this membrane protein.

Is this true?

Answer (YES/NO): NO